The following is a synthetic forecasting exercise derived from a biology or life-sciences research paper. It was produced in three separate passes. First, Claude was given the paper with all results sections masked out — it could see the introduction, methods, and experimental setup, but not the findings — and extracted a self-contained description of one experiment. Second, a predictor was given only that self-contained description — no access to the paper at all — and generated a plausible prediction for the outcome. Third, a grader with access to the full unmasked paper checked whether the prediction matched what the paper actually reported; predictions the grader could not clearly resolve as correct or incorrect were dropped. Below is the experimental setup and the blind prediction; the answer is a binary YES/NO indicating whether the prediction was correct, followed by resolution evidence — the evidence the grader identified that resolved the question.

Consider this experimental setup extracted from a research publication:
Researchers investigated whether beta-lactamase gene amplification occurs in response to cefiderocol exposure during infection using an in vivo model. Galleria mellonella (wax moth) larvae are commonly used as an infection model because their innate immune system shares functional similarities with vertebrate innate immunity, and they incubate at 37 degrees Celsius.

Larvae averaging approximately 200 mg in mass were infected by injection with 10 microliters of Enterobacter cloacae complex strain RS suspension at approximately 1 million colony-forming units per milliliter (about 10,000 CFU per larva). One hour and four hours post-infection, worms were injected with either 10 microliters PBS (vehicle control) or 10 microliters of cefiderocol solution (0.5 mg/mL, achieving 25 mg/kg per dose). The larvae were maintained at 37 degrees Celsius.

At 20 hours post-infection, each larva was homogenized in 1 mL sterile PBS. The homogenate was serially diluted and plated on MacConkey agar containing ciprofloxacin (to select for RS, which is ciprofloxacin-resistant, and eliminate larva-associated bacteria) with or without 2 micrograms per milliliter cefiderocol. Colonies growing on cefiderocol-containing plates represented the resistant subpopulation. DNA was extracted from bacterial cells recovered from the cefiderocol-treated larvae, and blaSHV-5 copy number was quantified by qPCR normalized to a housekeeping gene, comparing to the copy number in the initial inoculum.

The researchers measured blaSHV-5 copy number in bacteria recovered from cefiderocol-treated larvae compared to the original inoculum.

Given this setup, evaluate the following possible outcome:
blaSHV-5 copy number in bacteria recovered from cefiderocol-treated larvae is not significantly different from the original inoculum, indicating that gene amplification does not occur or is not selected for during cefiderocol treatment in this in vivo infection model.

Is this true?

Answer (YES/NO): NO